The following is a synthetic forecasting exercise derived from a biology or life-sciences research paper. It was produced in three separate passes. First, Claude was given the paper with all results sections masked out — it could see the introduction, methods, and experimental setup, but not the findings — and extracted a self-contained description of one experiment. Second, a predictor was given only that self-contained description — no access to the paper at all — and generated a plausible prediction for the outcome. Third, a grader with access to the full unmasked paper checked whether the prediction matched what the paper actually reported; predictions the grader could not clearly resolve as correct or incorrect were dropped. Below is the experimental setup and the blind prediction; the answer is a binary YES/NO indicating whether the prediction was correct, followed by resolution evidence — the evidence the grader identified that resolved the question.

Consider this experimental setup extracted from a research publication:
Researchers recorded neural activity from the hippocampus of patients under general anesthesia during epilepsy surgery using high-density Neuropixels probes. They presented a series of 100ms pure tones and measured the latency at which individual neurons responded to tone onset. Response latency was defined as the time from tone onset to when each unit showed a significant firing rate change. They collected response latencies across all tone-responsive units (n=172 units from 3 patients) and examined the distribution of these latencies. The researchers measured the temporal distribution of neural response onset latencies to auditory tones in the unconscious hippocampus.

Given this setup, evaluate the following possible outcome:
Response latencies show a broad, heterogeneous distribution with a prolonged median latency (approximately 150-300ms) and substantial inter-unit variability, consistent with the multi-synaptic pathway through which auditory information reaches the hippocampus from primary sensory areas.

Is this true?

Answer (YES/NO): NO